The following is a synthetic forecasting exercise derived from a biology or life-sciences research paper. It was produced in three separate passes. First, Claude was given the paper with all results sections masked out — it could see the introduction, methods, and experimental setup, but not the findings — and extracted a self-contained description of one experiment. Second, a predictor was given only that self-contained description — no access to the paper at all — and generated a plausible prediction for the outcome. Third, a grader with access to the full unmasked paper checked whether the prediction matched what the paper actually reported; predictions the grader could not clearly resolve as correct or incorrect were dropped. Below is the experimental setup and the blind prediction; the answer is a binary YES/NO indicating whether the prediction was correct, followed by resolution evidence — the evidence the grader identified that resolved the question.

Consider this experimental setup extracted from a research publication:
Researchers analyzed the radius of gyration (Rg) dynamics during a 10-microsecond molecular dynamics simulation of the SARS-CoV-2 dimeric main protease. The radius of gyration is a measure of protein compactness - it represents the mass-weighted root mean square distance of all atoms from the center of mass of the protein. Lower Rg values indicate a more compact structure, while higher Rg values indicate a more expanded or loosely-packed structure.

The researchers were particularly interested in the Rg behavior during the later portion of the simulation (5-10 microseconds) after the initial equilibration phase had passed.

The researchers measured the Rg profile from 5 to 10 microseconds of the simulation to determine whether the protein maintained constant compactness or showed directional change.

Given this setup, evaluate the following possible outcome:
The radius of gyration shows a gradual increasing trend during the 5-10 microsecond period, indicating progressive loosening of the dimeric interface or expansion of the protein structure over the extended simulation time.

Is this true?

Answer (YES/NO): NO